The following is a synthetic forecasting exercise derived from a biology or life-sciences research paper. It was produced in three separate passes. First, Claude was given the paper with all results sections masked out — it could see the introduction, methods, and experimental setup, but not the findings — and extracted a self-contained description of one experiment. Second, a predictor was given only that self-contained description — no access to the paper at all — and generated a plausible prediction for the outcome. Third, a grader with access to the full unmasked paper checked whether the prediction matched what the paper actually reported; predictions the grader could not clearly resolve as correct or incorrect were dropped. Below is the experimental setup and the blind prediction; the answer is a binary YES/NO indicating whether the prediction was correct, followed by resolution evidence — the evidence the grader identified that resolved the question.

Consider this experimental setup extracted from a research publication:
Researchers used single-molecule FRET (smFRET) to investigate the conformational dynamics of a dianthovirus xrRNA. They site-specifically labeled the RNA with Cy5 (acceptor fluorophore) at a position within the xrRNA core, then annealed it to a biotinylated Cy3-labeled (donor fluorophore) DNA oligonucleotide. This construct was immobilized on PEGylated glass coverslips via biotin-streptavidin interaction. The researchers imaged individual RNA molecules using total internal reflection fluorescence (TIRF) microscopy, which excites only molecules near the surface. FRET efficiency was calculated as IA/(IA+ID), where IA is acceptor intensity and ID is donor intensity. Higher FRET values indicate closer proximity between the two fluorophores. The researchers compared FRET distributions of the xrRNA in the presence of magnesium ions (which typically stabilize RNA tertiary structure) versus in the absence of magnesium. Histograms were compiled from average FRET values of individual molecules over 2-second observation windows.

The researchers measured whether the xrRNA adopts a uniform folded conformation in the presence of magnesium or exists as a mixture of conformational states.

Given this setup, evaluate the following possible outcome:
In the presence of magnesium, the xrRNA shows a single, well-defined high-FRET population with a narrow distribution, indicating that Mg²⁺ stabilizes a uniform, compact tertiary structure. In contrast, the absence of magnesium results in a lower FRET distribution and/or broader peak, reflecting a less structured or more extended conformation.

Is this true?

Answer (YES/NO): NO